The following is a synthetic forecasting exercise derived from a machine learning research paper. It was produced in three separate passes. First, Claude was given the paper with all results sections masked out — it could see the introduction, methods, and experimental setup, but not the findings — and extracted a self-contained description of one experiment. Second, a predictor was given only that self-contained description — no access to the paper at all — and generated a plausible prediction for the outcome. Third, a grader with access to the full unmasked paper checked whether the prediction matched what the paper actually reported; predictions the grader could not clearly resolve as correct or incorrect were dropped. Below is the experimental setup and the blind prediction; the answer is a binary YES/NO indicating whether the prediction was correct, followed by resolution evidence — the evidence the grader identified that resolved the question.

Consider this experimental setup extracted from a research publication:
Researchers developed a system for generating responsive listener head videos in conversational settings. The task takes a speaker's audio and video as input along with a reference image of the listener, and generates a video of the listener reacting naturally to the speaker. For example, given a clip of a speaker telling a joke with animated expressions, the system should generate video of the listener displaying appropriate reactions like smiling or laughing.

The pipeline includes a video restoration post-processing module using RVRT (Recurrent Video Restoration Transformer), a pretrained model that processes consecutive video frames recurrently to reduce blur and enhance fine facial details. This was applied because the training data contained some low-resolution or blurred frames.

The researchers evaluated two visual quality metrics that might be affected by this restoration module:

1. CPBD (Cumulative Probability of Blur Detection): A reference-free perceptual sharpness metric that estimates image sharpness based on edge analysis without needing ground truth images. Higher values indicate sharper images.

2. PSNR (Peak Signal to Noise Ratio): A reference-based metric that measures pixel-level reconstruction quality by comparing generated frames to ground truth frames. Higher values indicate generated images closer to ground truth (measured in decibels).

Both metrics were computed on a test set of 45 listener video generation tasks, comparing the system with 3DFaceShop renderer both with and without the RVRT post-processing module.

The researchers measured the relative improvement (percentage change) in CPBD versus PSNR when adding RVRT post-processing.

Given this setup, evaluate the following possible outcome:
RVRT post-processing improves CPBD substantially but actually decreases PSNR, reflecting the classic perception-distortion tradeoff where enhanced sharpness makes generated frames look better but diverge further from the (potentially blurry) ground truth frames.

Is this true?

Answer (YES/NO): NO